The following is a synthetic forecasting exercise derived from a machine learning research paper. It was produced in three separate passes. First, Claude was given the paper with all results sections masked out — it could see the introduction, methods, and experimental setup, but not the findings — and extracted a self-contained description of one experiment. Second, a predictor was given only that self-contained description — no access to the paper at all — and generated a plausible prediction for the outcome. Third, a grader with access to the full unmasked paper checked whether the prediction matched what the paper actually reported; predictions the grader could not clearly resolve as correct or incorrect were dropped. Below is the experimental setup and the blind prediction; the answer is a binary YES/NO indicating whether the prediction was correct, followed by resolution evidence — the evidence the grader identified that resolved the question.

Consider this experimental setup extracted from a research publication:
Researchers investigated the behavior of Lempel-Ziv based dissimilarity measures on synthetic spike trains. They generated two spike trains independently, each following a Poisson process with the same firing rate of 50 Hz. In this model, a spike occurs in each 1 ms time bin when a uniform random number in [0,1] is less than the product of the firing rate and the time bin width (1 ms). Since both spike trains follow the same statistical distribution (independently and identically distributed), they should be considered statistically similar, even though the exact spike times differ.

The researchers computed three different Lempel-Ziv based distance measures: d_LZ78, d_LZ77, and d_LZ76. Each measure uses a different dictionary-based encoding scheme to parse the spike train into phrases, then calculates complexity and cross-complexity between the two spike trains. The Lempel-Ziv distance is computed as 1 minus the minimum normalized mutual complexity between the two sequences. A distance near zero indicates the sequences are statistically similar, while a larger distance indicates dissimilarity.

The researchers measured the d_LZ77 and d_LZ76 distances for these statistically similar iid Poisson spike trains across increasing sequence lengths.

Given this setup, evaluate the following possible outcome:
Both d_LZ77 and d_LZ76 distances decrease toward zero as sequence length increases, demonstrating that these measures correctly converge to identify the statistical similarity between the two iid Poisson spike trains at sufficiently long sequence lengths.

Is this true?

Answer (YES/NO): NO